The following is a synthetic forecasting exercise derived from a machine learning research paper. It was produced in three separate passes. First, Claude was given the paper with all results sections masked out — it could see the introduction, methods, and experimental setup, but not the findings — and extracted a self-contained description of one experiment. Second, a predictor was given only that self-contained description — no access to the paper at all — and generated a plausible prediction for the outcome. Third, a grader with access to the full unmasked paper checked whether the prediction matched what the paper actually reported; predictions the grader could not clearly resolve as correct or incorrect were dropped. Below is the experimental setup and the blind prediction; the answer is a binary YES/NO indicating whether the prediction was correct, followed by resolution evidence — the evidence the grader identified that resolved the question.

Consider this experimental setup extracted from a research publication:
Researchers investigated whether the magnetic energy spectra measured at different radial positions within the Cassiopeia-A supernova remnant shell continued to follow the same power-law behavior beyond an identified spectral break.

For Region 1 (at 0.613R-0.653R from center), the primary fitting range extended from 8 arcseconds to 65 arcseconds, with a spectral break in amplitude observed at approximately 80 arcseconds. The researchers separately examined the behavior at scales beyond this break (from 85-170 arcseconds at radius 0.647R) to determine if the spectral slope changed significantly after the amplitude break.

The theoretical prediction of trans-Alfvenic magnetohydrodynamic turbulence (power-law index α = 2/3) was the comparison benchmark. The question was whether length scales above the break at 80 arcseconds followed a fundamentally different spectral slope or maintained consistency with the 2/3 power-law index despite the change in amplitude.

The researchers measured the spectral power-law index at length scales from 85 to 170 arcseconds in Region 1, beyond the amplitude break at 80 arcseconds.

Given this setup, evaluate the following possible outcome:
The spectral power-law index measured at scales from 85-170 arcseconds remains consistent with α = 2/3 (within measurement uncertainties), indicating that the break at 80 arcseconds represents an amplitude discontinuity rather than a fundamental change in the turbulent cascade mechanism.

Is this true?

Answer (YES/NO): YES